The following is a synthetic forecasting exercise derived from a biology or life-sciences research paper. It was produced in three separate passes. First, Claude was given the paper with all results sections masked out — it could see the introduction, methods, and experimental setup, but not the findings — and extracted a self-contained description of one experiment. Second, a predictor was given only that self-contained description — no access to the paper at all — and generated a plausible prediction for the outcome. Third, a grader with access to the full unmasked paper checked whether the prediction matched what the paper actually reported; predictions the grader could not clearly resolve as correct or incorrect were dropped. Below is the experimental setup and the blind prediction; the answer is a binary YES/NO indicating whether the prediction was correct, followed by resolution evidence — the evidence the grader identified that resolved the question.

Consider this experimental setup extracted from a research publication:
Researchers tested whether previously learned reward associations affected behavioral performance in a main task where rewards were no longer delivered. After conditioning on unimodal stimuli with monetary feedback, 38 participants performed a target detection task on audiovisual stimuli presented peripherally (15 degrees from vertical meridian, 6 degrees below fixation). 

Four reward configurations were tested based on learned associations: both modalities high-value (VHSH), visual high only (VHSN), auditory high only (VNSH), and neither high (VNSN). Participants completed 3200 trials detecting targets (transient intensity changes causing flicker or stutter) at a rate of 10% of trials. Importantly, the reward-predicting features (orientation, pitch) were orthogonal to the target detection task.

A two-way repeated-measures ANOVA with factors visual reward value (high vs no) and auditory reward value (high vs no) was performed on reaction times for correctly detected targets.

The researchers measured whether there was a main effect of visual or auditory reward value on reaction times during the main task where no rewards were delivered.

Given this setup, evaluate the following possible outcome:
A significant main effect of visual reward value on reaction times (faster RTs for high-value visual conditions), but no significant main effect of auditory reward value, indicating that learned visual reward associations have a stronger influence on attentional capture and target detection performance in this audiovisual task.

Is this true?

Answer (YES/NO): NO